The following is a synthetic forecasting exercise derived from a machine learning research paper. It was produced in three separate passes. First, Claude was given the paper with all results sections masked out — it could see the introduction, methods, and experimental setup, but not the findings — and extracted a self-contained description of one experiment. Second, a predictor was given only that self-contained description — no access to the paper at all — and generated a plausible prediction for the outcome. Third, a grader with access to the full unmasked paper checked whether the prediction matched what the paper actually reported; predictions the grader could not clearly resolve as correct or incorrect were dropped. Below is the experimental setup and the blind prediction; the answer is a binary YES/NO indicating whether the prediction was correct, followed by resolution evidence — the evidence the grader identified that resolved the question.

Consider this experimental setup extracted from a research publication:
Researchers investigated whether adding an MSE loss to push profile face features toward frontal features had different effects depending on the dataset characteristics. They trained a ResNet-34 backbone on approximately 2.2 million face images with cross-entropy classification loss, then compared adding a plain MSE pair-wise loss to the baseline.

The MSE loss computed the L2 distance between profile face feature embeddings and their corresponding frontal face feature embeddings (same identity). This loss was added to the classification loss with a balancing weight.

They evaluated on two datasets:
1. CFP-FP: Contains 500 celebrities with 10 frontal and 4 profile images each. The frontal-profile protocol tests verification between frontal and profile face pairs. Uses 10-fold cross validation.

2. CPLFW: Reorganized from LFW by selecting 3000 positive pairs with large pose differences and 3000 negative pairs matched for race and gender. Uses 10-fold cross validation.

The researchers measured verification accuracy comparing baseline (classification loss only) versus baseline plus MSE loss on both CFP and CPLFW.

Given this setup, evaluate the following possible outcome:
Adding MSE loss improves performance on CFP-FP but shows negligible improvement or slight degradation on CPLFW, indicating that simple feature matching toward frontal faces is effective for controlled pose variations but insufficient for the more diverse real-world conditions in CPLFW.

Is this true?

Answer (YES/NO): YES